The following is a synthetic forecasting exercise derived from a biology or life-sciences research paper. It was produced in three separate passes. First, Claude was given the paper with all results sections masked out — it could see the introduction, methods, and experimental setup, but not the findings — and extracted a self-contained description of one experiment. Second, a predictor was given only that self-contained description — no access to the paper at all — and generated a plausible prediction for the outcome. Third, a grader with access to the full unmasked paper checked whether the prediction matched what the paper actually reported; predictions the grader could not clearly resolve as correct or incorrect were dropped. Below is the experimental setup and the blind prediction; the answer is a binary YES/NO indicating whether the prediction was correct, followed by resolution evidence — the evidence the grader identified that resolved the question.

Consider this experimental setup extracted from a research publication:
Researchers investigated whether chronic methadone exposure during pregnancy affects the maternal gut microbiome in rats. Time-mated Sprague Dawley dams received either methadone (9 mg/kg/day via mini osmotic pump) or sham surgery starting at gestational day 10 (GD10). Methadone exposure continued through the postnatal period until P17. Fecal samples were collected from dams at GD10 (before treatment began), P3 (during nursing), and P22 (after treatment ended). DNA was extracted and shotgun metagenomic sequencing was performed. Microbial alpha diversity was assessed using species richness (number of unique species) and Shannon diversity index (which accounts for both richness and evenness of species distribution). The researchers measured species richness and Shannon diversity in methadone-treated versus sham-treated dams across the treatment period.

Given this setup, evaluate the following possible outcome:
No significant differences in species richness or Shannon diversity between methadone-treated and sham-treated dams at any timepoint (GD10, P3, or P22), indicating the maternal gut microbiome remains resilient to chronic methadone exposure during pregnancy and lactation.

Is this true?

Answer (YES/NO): NO